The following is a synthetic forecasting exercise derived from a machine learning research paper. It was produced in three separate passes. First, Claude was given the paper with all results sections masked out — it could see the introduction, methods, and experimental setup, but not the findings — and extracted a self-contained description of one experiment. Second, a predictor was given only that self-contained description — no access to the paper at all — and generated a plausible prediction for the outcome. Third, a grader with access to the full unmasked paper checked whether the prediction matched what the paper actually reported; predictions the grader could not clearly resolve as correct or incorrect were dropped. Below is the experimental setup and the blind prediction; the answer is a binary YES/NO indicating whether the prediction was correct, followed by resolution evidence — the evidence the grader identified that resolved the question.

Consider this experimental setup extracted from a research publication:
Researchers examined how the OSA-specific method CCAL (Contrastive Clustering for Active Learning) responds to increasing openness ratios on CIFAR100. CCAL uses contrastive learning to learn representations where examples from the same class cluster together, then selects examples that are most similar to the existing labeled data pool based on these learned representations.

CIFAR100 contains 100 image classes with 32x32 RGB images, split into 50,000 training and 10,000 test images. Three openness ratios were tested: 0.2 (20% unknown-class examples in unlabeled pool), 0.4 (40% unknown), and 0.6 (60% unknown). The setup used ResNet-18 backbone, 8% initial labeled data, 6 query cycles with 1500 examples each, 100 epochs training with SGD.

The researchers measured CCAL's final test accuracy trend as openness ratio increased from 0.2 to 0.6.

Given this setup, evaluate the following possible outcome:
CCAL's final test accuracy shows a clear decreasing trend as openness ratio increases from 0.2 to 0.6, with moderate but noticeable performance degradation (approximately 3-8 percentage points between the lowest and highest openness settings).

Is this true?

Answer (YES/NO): NO